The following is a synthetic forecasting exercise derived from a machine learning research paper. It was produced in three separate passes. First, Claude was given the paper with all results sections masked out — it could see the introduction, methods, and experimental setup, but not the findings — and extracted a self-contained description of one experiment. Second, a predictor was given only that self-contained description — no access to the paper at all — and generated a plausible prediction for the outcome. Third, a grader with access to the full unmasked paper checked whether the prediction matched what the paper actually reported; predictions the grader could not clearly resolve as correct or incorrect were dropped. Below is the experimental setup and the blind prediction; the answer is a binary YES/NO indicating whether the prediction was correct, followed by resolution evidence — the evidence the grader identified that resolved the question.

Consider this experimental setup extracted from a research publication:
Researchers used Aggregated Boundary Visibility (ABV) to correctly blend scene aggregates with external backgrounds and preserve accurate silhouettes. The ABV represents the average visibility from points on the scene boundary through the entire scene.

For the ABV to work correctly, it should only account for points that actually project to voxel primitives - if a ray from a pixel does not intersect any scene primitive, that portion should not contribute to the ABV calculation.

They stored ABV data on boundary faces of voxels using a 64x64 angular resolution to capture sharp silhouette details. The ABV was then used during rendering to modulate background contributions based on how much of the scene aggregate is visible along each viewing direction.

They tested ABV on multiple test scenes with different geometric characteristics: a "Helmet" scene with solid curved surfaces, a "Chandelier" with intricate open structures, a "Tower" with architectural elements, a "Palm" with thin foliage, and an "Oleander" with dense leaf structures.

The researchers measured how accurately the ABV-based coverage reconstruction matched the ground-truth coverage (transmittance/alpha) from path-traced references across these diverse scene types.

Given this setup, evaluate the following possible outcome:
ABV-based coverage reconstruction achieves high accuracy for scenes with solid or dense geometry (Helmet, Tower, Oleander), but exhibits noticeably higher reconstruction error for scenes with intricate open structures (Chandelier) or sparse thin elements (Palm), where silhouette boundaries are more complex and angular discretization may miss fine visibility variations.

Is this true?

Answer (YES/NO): NO